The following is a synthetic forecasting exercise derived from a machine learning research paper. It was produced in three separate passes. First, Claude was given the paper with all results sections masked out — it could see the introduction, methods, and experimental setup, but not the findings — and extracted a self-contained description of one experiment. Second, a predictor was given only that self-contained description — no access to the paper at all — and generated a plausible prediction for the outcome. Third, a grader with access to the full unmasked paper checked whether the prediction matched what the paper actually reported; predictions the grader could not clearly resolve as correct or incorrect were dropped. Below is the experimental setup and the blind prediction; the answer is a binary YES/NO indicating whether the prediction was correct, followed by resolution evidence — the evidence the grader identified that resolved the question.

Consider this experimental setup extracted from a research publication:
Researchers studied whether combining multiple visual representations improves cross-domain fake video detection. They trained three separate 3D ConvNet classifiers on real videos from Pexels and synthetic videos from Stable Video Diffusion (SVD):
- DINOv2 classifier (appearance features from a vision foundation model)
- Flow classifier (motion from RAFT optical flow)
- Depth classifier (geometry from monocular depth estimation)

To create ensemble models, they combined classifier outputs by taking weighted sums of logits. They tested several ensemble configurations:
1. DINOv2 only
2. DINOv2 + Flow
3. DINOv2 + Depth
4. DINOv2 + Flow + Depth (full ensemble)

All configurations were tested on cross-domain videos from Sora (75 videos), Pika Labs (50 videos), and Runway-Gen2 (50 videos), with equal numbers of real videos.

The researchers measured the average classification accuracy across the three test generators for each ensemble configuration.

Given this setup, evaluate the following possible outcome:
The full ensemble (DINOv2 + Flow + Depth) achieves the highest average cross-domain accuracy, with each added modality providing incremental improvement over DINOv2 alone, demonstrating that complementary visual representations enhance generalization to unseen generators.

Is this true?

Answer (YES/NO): YES